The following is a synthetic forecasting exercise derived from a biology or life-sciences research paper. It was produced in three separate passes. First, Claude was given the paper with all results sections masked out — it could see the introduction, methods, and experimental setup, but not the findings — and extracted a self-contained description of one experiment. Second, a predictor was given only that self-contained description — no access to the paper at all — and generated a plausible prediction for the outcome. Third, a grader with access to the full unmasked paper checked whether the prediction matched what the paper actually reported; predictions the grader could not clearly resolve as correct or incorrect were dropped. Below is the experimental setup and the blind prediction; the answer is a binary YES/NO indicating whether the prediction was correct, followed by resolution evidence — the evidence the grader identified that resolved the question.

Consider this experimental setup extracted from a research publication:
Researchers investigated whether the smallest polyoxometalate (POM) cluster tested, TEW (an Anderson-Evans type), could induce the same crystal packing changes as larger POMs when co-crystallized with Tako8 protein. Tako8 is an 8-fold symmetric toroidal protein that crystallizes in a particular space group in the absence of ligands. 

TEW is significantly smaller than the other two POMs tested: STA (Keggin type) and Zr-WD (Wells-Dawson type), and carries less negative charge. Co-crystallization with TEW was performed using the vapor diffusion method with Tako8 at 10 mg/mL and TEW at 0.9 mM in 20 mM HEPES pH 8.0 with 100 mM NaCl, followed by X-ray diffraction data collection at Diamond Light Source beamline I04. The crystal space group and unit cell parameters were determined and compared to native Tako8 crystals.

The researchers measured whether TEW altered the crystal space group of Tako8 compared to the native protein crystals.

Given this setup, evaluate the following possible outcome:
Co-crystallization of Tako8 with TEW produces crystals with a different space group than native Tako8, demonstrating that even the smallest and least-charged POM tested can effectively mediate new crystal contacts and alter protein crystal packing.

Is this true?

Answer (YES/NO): NO